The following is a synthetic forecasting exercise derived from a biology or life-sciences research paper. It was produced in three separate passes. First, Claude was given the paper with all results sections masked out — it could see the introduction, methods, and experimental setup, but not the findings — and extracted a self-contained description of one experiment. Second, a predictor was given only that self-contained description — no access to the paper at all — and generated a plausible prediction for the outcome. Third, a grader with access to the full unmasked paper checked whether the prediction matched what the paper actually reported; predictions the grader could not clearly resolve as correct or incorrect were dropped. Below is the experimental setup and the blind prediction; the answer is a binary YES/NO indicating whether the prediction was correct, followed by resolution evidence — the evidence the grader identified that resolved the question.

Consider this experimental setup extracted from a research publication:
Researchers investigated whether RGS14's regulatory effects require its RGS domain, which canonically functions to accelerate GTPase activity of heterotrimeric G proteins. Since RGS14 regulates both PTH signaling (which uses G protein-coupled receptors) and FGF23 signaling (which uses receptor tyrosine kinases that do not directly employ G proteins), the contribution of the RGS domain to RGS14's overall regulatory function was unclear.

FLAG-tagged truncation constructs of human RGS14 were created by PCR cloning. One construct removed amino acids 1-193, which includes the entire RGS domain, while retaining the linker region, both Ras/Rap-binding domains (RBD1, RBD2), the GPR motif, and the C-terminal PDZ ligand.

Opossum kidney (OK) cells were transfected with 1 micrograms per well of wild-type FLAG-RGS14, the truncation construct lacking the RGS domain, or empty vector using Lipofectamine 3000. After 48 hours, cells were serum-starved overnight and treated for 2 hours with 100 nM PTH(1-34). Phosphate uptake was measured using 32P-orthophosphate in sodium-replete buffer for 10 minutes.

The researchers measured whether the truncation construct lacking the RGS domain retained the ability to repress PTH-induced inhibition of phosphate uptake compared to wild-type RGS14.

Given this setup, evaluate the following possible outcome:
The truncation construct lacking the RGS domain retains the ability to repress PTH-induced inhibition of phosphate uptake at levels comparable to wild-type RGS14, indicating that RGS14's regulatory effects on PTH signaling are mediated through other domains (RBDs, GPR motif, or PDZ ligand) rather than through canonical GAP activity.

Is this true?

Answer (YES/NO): YES